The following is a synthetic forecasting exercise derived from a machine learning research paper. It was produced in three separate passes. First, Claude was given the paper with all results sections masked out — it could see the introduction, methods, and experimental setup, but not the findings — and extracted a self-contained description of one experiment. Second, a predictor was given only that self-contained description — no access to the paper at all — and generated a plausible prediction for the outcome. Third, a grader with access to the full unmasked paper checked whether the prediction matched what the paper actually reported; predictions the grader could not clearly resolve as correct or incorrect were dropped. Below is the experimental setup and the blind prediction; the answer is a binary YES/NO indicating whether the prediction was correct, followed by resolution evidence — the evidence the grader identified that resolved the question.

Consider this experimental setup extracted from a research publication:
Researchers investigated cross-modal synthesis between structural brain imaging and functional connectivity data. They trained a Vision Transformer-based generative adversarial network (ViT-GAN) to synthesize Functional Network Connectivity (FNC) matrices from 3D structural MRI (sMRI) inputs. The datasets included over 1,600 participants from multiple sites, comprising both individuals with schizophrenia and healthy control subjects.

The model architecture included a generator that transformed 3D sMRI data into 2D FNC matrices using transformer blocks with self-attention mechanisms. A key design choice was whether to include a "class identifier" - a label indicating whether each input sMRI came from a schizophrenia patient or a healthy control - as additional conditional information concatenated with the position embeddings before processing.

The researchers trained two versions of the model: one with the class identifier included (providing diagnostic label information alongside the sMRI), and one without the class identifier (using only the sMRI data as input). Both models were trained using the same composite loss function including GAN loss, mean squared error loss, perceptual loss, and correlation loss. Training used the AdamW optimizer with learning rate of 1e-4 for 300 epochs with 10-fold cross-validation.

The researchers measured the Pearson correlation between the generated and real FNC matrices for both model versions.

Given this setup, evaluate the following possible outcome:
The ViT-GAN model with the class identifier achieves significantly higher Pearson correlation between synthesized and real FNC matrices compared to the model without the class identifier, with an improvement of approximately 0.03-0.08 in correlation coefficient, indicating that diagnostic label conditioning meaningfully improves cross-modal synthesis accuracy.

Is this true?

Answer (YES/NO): NO